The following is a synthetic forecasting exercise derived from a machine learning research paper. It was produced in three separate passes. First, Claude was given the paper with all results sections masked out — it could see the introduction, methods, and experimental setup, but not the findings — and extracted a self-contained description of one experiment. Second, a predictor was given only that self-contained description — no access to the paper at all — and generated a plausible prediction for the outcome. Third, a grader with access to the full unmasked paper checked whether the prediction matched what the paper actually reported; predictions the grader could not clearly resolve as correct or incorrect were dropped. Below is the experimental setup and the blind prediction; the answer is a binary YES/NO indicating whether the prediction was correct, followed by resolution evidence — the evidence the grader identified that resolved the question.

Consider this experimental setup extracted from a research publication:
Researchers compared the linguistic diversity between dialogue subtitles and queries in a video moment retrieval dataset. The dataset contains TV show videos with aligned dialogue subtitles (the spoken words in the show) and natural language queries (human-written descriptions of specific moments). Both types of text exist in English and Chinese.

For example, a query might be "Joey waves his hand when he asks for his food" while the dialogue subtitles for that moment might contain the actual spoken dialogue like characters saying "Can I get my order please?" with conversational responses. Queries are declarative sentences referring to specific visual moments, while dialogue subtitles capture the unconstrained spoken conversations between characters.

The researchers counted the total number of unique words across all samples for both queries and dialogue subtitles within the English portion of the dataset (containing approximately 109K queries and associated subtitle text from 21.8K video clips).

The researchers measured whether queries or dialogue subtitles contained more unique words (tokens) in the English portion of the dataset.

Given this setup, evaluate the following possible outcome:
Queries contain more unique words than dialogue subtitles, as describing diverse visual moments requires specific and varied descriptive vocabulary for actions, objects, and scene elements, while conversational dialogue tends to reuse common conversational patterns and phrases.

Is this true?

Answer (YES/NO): NO